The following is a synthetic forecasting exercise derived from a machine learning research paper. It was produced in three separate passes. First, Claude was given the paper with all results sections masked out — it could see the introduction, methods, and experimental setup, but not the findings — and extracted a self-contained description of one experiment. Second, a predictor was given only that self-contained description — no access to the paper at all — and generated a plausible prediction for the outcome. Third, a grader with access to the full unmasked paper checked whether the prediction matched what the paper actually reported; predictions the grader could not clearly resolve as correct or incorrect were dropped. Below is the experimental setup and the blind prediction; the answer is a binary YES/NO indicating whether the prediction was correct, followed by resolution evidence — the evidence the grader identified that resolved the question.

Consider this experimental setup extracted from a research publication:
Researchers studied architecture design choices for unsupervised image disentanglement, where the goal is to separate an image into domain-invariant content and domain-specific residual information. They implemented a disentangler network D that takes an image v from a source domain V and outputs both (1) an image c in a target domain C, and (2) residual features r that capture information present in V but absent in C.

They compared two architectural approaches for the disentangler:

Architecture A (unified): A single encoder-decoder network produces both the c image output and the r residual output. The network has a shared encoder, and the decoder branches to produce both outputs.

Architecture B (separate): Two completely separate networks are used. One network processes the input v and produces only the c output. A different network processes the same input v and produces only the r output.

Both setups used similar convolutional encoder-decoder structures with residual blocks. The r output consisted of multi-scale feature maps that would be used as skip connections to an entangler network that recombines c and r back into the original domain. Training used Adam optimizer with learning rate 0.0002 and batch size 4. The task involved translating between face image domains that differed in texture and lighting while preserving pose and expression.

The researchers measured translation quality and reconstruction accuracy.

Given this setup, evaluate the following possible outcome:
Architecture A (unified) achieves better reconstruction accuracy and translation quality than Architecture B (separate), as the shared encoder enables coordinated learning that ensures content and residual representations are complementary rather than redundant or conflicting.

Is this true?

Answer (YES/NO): NO